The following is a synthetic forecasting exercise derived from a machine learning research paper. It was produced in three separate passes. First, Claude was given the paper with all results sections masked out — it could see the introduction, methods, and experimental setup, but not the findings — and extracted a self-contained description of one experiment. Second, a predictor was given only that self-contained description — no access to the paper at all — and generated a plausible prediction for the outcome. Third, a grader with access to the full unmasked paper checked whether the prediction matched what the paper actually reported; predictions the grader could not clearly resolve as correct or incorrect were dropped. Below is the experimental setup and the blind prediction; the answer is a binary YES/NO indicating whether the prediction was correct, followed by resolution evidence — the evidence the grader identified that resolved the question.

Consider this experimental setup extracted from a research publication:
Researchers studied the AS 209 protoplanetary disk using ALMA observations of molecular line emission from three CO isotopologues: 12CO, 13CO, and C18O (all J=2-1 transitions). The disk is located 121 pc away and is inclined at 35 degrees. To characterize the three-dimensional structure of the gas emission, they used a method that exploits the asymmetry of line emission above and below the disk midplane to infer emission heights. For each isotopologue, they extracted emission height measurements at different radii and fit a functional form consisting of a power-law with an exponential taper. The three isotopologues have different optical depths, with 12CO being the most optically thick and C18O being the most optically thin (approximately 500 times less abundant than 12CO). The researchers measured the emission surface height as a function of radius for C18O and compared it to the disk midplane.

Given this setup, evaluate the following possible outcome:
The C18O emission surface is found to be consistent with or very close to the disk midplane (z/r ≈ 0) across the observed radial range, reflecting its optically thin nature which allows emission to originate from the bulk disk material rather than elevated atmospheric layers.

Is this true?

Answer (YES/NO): YES